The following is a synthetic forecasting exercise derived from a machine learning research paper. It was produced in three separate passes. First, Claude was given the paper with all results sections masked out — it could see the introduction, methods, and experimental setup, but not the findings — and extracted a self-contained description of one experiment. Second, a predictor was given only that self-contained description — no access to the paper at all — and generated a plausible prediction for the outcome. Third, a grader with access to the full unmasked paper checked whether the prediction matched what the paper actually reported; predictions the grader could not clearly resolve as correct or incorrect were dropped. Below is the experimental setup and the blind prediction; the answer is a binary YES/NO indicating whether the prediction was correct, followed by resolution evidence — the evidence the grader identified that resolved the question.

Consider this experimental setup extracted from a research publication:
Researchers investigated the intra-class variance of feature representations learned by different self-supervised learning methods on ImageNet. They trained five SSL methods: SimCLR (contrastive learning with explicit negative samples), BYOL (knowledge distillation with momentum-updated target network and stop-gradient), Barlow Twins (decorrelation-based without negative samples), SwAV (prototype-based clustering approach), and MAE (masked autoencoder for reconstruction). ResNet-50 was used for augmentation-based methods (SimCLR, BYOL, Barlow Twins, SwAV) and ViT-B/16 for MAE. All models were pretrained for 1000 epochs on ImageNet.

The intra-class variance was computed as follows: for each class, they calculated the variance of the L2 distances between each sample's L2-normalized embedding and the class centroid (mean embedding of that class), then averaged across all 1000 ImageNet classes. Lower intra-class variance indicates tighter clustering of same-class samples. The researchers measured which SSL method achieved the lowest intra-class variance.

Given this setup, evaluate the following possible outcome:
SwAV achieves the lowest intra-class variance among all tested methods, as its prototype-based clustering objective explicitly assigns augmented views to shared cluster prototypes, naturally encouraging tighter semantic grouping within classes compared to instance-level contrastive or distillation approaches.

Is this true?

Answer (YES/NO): NO